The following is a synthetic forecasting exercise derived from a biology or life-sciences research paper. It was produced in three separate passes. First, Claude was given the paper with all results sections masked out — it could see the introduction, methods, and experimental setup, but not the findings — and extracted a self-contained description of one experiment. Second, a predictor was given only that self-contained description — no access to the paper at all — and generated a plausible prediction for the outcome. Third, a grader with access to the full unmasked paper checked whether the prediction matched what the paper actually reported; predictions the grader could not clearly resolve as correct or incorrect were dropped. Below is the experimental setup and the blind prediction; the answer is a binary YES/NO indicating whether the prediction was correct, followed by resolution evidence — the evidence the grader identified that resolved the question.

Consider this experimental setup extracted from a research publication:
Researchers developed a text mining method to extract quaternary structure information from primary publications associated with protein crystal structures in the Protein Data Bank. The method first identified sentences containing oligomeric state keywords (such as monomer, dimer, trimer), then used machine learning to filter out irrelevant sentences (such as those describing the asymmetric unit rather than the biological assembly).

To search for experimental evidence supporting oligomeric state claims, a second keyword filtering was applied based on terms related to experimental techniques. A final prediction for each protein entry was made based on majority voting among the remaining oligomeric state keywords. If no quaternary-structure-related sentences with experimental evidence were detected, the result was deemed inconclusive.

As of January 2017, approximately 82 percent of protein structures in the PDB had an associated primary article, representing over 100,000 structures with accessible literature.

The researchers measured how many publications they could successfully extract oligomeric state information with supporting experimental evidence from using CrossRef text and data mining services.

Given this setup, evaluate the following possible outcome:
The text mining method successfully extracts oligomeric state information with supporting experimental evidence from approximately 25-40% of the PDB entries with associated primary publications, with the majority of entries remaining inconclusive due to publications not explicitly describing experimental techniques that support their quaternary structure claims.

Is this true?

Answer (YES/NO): NO